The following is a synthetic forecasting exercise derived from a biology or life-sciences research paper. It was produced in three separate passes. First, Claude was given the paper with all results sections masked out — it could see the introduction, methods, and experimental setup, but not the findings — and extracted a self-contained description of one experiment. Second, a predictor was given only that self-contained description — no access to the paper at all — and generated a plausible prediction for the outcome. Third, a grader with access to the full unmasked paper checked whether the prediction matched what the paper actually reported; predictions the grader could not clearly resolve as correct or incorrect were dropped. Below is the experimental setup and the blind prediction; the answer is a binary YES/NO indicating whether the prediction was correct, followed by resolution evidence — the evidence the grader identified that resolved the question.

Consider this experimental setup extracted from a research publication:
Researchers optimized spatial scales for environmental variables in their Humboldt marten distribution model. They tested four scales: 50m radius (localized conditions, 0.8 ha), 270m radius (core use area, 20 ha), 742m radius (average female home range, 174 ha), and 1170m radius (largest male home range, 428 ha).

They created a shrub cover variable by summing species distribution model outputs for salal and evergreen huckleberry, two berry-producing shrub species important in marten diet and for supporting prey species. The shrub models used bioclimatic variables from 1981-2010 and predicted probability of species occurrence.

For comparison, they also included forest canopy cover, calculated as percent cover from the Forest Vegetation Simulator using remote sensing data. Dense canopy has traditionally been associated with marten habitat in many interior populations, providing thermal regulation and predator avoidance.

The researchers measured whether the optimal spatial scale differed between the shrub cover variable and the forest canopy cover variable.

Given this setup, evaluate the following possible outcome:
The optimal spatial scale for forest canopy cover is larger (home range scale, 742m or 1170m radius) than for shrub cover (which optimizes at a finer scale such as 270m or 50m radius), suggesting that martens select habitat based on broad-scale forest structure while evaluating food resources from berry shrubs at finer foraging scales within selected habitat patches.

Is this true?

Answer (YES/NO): NO